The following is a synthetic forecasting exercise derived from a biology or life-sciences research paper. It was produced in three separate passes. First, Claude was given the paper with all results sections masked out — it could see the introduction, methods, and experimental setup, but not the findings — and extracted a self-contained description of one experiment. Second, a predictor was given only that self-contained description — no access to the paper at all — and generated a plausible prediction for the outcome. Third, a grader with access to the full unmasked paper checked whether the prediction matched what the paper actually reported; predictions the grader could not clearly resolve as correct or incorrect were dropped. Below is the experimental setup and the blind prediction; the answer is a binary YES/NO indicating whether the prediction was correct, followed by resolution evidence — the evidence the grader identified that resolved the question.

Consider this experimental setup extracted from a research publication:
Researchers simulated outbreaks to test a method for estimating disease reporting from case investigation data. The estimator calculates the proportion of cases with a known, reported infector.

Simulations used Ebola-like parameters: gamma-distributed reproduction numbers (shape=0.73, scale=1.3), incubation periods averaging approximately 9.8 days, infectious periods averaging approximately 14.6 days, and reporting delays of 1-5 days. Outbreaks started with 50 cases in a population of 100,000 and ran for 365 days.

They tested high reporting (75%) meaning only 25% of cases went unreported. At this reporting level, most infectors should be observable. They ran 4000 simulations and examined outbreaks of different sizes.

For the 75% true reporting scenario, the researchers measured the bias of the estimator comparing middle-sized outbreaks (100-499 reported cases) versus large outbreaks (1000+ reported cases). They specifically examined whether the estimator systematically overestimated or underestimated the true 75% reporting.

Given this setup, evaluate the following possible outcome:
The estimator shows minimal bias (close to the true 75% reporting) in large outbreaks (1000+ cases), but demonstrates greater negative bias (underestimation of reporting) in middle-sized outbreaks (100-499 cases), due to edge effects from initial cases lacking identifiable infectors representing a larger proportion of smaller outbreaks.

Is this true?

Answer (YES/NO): NO